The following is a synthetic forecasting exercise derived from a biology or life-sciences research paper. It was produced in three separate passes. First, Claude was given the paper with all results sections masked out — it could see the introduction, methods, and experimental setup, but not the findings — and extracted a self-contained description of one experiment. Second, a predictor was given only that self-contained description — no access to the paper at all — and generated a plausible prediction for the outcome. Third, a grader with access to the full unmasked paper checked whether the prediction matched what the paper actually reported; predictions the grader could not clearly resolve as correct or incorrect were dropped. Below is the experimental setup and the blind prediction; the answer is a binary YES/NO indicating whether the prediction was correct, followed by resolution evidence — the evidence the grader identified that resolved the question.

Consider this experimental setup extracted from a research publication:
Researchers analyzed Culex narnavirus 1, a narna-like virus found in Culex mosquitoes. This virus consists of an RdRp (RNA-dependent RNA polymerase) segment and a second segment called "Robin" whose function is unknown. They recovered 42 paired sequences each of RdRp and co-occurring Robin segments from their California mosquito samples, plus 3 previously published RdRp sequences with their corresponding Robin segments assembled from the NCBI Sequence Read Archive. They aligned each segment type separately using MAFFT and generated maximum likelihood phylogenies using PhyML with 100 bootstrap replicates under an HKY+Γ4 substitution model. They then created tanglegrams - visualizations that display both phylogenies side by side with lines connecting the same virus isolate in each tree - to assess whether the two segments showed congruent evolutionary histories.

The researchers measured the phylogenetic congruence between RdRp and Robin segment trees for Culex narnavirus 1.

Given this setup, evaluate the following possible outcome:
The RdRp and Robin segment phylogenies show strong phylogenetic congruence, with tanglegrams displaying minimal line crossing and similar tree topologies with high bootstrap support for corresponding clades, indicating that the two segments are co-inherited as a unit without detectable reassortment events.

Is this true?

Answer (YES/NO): YES